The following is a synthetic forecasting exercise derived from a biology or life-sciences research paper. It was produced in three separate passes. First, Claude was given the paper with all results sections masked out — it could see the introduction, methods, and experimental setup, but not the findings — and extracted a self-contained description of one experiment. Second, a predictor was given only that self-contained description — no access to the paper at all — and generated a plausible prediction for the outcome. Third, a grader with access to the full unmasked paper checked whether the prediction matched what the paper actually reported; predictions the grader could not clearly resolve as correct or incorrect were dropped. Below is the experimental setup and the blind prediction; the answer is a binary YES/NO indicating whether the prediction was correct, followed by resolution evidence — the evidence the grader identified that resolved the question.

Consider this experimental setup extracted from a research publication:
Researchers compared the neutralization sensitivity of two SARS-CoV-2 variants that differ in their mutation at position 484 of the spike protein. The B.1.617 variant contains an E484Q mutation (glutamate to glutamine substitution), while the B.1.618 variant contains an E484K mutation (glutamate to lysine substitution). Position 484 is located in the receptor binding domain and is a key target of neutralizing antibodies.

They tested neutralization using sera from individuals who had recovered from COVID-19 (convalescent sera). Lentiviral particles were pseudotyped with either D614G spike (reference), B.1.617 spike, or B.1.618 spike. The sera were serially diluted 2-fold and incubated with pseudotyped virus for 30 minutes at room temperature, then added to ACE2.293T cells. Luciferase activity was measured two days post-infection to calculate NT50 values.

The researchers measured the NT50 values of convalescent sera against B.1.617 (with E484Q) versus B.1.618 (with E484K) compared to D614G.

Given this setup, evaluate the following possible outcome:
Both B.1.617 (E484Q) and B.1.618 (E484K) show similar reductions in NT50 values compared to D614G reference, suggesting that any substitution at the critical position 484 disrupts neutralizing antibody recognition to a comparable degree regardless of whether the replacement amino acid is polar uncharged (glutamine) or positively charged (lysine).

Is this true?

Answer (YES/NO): YES